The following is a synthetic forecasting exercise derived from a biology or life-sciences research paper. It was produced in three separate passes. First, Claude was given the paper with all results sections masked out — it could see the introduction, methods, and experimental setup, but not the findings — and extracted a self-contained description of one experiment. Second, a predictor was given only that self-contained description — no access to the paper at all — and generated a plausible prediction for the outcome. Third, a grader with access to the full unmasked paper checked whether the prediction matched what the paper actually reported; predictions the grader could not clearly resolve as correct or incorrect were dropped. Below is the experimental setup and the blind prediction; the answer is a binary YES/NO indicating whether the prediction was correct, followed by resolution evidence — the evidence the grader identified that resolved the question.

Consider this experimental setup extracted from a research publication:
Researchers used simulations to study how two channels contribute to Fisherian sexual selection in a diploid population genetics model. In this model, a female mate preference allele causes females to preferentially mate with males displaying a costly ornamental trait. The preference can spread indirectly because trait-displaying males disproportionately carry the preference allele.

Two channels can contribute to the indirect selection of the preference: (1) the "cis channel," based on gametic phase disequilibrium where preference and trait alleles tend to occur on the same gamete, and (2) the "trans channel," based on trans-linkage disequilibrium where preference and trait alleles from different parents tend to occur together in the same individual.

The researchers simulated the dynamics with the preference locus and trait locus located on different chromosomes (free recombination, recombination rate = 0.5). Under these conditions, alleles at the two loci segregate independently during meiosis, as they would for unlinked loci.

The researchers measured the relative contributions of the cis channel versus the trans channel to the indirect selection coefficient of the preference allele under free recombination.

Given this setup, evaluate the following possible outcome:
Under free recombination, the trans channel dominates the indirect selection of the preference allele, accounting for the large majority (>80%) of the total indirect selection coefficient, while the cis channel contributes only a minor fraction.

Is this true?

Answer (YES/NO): NO